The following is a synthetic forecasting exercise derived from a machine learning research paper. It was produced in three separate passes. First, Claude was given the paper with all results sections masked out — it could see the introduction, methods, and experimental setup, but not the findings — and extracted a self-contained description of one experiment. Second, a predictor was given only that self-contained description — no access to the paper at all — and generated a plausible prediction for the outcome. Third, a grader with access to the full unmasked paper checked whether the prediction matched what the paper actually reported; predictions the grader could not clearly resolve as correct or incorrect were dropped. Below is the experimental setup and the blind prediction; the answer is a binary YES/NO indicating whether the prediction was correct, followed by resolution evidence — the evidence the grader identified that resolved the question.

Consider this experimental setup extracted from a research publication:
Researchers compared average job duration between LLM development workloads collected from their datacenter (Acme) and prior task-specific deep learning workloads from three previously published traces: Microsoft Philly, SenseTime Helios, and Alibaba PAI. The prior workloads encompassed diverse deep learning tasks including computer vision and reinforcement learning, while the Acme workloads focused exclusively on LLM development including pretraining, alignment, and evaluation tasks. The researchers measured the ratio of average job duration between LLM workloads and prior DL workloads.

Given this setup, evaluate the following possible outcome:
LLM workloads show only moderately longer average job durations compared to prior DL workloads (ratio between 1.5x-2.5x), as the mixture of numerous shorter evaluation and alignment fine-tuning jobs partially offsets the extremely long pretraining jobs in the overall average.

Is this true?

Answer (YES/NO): NO